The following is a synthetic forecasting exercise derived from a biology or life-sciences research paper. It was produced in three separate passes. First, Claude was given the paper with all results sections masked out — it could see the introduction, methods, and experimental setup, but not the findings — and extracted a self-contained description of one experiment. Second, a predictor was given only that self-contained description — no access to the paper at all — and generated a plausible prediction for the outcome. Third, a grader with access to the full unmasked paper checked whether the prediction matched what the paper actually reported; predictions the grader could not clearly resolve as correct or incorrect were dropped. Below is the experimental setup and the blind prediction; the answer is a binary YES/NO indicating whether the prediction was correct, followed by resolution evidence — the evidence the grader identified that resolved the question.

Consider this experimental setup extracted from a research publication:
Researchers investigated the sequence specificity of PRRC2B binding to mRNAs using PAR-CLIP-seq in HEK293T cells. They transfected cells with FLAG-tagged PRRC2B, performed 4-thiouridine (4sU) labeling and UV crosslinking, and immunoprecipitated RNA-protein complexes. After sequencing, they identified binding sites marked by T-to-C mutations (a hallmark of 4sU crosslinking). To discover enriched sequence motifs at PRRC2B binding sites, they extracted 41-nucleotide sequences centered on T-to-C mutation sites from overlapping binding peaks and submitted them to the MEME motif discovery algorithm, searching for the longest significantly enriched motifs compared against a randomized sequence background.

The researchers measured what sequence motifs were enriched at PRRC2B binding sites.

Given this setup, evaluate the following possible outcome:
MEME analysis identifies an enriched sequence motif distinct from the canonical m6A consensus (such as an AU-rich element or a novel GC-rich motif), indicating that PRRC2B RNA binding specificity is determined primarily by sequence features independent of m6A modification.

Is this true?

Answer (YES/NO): YES